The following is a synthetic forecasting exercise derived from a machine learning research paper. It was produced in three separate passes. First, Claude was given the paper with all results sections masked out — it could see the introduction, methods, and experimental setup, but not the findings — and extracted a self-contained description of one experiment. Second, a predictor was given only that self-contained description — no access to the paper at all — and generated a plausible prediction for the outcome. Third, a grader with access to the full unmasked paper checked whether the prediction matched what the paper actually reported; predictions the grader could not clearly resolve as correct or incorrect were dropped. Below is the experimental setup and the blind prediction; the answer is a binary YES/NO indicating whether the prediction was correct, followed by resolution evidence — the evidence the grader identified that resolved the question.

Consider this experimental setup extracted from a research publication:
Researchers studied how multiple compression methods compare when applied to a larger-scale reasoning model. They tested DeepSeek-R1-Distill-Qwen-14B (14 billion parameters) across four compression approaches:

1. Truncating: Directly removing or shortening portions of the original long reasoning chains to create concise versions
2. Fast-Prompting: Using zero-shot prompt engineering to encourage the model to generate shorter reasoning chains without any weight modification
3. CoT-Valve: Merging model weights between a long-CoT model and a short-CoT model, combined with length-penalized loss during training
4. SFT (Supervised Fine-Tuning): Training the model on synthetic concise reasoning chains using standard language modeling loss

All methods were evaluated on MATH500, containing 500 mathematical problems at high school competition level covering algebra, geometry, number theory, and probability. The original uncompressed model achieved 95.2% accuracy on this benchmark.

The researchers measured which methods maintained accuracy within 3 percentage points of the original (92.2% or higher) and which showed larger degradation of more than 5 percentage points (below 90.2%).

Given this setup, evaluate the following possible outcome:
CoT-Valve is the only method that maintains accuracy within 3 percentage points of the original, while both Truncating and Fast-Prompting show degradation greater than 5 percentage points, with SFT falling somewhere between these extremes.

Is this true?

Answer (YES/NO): NO